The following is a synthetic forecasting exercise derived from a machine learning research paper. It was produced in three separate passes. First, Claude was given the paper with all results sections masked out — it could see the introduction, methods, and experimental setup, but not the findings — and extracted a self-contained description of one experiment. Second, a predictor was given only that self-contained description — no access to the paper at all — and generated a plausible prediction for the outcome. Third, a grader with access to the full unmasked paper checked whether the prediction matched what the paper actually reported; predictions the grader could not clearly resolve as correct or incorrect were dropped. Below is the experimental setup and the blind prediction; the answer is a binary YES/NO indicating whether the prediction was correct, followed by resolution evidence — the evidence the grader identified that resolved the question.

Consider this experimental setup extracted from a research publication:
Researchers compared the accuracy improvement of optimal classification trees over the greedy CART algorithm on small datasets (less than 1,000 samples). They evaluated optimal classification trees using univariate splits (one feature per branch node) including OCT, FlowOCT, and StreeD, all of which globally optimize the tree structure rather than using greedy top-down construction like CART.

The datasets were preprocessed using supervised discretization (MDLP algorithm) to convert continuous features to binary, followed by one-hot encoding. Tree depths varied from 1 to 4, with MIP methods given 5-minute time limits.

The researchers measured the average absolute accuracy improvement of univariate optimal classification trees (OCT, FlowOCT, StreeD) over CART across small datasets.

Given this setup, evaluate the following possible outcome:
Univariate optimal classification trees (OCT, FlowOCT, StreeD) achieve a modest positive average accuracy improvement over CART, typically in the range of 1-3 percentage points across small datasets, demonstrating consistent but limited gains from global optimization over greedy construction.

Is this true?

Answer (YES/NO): YES